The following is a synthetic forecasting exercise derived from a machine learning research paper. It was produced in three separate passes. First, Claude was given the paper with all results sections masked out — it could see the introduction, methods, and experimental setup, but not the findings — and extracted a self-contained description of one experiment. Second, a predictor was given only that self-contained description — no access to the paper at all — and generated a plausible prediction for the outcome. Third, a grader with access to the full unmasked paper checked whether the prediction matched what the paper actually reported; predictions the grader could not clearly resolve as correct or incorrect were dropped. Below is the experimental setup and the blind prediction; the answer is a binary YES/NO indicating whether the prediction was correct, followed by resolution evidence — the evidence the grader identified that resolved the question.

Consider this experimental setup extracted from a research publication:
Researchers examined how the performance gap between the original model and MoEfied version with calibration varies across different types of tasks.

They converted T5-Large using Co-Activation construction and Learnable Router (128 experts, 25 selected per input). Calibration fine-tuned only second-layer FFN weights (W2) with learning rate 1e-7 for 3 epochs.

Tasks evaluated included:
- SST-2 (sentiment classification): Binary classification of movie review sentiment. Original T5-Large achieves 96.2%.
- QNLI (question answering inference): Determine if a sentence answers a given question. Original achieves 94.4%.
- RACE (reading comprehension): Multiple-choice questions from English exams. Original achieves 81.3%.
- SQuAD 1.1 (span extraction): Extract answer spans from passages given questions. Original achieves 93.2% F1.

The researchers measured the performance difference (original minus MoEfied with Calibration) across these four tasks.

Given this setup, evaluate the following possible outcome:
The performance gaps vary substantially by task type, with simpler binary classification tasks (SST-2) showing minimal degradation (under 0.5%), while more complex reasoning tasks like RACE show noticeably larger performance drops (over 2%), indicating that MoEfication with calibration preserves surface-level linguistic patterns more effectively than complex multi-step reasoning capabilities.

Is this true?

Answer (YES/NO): NO